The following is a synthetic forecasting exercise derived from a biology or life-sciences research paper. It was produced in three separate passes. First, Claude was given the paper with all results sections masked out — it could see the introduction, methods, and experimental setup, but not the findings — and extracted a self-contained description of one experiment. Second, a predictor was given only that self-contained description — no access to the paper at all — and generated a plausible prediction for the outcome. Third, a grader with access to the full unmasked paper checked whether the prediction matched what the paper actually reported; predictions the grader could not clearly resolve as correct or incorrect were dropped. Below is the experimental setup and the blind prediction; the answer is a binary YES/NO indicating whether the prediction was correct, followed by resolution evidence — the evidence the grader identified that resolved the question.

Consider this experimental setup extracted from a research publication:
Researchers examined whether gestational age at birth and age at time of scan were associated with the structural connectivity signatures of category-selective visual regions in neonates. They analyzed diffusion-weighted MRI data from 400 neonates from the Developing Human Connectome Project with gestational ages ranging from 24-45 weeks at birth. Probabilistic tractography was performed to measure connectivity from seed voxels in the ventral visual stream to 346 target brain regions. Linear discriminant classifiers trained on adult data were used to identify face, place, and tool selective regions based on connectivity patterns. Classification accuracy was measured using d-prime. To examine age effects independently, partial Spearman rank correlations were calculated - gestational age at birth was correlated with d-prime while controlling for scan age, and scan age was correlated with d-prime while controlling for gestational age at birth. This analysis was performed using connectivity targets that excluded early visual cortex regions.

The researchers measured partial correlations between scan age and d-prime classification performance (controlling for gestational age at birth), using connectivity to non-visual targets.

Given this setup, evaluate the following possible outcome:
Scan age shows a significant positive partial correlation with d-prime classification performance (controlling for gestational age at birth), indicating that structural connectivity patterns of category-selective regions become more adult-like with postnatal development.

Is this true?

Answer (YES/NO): NO